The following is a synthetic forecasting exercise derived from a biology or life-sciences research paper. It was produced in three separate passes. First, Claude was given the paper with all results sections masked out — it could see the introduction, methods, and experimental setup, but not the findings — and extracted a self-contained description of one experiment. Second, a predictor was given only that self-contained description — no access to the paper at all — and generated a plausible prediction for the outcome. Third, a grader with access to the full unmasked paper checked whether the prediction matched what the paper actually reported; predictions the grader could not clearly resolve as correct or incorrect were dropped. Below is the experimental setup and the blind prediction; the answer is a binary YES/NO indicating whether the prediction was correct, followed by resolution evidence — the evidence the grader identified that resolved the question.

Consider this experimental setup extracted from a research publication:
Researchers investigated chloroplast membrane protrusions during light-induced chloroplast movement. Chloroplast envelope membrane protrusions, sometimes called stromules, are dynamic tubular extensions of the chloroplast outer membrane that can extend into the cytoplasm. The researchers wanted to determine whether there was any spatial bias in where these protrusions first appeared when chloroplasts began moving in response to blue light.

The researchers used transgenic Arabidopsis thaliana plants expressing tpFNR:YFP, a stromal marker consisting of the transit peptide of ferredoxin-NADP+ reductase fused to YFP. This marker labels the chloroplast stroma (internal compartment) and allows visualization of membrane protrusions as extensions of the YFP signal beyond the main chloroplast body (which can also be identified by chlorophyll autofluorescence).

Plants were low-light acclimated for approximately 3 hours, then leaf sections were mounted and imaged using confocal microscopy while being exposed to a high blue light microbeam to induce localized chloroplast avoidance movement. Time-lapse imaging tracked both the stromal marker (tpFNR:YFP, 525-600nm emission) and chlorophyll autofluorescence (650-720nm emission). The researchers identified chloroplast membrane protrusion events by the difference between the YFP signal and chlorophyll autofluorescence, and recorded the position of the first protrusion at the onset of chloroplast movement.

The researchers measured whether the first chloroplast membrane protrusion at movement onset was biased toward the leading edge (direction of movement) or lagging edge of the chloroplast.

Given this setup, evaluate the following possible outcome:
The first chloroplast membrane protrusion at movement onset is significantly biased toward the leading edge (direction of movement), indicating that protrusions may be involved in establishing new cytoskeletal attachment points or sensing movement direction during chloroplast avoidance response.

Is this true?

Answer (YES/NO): YES